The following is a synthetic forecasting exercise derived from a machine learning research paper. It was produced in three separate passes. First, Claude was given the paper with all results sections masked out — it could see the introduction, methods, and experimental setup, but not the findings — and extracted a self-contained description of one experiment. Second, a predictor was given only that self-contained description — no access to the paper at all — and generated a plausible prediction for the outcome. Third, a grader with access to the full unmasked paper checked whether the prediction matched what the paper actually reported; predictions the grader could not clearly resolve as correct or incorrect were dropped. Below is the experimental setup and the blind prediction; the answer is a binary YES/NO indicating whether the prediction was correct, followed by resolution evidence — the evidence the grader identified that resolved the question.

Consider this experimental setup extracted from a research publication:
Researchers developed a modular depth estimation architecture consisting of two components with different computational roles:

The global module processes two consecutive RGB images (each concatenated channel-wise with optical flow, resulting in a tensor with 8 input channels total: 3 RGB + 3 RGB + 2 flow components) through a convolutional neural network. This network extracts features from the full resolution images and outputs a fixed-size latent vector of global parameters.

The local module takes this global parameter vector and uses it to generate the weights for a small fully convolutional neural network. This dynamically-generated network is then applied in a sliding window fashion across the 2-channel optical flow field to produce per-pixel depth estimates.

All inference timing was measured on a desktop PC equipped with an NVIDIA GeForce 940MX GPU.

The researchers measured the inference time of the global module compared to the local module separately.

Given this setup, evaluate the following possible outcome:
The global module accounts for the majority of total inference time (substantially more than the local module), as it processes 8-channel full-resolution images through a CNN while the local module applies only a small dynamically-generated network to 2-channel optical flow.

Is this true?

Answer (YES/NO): YES